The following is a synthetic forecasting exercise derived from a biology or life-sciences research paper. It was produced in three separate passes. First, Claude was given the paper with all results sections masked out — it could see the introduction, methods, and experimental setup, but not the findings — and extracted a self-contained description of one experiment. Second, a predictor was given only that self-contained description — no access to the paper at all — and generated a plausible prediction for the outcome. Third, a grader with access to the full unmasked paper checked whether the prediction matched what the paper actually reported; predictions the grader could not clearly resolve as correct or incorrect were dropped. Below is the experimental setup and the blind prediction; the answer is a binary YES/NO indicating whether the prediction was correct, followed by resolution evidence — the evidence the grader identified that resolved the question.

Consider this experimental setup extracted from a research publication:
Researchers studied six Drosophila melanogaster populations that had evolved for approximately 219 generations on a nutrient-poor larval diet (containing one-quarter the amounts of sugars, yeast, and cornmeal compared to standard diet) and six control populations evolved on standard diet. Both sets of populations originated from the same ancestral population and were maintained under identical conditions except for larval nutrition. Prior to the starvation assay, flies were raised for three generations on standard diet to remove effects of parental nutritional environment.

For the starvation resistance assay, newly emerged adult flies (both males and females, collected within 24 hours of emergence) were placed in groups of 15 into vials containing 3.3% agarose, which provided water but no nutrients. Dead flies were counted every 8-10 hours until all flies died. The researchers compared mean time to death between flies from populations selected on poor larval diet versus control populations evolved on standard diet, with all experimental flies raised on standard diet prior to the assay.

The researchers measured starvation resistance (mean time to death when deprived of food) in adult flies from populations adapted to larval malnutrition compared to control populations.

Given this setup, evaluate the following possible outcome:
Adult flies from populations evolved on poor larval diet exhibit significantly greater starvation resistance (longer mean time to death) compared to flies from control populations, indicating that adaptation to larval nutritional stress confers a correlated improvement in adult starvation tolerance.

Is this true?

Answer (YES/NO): NO